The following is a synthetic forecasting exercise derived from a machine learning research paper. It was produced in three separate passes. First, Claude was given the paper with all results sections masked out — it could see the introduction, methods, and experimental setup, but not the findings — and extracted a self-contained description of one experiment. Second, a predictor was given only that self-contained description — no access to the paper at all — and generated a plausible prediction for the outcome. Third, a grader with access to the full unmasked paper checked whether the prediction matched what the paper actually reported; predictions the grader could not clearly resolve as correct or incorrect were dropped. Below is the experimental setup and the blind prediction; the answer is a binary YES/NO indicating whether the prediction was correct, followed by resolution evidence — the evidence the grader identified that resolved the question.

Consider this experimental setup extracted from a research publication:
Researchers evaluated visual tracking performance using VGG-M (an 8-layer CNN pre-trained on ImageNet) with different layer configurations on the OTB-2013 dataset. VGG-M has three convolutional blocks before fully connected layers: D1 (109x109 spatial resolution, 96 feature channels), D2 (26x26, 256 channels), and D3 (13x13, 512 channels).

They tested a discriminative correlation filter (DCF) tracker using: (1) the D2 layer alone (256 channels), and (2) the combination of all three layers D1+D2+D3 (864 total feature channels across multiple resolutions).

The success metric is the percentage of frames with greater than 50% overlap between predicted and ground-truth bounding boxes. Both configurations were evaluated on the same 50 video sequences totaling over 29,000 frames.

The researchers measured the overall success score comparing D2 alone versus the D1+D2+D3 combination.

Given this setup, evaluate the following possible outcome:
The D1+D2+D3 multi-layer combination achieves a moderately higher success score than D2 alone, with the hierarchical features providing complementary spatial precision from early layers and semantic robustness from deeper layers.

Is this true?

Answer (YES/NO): NO